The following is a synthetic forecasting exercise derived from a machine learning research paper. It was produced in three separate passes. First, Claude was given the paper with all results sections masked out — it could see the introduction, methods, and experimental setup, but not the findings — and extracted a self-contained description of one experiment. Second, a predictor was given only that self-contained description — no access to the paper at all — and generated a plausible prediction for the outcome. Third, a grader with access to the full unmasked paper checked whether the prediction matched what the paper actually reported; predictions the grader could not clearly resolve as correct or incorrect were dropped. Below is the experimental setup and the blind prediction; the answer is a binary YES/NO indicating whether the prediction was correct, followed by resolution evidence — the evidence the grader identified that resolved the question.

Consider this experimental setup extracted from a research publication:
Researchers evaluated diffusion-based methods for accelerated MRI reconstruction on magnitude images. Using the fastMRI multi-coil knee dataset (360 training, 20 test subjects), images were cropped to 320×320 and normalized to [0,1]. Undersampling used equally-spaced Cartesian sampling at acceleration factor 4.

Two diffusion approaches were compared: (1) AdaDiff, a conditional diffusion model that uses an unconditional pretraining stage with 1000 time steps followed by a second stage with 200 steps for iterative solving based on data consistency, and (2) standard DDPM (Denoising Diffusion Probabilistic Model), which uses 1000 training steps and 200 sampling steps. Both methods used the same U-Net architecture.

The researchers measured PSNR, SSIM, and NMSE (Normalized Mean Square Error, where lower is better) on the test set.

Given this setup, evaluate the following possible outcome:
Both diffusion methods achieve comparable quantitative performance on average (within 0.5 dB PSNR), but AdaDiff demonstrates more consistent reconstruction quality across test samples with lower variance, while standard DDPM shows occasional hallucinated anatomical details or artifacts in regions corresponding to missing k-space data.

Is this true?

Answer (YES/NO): NO